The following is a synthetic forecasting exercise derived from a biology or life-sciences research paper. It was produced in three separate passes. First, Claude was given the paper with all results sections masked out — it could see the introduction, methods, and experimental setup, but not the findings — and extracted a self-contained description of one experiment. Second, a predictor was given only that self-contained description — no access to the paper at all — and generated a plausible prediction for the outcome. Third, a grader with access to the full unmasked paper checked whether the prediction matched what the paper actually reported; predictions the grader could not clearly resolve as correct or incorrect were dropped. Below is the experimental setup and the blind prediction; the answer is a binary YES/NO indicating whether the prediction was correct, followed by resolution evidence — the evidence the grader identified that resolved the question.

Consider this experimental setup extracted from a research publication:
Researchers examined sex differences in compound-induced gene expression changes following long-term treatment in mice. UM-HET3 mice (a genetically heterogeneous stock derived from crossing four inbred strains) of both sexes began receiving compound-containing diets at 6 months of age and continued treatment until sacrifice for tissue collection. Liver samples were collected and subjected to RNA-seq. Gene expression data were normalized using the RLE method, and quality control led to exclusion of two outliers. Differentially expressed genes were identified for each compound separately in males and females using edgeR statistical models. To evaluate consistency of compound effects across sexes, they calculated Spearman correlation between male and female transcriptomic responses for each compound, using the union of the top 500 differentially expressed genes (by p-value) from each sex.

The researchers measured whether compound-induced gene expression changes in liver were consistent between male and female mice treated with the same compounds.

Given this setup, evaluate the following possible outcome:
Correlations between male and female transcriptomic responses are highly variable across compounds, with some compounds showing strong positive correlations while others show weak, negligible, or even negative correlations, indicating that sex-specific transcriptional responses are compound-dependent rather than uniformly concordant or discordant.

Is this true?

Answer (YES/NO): NO